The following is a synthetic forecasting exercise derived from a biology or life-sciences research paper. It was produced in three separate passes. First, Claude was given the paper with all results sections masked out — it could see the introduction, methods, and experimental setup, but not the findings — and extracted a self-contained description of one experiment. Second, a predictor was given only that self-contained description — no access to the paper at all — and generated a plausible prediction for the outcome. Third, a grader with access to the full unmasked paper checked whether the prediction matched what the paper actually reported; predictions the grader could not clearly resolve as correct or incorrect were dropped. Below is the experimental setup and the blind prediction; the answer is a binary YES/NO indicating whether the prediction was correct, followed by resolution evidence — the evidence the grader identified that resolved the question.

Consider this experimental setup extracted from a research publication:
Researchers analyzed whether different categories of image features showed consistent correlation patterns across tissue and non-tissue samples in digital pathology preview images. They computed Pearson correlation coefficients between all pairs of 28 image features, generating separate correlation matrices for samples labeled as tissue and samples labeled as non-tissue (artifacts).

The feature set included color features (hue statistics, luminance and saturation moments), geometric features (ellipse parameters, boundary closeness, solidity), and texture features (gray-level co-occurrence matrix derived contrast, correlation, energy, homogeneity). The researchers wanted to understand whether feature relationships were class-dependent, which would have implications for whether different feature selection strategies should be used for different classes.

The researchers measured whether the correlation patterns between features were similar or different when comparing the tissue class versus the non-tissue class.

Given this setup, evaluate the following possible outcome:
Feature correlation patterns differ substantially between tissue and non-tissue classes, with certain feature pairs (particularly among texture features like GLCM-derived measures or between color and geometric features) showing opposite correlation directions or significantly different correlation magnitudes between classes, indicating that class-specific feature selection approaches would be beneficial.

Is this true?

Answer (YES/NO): NO